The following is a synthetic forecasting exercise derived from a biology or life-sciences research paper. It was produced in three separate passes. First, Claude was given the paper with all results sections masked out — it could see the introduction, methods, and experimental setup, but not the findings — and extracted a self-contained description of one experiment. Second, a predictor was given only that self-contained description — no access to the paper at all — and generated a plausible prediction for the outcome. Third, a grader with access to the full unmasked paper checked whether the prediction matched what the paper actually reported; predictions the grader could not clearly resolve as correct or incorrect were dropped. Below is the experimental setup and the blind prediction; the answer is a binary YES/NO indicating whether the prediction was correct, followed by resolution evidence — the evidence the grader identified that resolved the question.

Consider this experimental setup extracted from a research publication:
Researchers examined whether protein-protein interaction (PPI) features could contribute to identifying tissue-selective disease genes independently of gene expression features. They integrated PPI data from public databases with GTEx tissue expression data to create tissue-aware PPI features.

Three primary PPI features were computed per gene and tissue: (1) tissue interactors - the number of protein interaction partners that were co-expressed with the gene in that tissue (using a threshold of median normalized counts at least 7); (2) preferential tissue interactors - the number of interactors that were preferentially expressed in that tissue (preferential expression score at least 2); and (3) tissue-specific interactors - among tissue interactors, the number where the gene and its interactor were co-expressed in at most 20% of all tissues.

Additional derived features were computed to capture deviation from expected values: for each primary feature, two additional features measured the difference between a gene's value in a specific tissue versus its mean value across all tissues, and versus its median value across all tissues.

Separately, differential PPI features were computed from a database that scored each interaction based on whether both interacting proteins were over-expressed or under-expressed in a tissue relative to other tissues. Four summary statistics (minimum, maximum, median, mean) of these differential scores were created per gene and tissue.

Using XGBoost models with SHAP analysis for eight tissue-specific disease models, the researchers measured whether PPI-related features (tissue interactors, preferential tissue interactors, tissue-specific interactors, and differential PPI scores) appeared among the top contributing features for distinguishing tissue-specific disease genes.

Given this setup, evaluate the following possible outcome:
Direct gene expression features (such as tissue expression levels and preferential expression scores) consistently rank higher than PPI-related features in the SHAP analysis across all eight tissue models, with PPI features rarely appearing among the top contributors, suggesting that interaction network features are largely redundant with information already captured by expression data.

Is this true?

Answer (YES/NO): NO